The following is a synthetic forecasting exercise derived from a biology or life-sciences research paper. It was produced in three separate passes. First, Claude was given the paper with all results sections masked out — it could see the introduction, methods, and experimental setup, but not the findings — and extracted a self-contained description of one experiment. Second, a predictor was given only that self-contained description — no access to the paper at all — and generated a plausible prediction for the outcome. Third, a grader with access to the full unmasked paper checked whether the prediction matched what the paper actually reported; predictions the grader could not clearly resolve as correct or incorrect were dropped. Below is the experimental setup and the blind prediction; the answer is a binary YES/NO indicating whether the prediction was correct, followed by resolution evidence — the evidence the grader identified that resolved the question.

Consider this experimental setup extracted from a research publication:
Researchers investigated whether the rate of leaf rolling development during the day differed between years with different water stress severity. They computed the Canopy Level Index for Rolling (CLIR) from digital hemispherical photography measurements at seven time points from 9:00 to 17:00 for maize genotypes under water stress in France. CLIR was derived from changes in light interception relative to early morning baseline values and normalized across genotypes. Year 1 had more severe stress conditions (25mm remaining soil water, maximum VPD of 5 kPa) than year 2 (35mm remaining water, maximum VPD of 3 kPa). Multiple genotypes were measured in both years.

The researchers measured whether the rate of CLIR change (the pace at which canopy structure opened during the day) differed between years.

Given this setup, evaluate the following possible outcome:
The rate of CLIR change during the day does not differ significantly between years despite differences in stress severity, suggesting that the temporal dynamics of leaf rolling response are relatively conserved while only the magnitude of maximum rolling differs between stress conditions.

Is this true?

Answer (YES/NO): YES